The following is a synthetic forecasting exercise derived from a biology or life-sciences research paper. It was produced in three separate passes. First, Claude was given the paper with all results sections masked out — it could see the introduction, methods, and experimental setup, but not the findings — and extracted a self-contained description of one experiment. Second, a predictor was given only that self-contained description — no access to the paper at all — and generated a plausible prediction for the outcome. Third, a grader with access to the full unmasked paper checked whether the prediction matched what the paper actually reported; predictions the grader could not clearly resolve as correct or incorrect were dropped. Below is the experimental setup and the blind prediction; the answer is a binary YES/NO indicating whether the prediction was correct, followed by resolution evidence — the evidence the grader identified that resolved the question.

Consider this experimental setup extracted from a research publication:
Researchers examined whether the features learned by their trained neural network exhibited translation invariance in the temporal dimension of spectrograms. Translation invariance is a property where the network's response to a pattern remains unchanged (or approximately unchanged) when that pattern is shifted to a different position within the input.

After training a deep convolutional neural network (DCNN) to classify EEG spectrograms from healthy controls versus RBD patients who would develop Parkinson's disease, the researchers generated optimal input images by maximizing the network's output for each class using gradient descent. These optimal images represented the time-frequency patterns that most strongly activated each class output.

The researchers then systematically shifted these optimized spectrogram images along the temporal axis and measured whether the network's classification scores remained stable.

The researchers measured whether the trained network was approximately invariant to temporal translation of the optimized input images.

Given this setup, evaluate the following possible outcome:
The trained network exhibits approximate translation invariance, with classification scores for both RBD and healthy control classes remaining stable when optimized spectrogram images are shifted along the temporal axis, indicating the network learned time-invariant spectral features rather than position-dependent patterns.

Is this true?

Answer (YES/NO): YES